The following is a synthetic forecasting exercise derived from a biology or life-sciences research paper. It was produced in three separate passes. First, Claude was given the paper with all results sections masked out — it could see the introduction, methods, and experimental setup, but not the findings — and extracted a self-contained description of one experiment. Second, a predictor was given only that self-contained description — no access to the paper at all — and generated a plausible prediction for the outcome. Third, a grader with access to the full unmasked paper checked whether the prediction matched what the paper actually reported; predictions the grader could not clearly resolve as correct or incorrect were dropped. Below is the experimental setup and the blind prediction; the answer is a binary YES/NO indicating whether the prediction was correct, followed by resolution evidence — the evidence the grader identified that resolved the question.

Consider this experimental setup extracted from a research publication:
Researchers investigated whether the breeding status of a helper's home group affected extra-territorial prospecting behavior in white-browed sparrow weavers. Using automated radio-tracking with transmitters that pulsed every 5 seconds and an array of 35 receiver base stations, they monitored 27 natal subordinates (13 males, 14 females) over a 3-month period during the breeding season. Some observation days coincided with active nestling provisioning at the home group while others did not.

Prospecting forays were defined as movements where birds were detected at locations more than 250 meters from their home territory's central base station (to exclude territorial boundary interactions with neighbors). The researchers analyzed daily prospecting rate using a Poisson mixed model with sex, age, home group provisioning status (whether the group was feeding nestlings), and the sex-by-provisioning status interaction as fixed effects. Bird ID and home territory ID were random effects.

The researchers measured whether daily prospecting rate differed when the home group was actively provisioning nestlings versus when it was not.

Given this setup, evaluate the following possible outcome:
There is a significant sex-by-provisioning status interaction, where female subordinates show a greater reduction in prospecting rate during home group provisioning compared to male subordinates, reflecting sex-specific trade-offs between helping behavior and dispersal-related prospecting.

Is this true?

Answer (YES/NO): NO